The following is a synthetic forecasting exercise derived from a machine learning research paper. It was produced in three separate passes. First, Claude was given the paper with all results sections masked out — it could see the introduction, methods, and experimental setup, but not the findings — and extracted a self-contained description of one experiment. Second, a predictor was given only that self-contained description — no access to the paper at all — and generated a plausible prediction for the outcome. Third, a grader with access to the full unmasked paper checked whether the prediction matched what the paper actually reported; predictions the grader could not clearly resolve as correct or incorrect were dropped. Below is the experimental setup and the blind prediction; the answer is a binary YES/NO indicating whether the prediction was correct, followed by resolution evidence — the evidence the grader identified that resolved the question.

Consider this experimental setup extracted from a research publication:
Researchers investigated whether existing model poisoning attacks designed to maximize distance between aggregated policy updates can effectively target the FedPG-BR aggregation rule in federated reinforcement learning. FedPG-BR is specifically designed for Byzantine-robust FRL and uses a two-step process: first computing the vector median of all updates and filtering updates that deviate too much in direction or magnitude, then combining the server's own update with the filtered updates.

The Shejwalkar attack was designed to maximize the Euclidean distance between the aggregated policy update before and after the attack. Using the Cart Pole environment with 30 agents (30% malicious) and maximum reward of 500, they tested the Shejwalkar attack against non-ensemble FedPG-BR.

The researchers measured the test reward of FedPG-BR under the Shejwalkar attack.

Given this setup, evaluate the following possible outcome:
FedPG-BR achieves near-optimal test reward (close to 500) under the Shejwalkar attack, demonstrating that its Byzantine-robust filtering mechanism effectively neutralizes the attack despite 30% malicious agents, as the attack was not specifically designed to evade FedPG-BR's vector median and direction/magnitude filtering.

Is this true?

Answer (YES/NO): YES